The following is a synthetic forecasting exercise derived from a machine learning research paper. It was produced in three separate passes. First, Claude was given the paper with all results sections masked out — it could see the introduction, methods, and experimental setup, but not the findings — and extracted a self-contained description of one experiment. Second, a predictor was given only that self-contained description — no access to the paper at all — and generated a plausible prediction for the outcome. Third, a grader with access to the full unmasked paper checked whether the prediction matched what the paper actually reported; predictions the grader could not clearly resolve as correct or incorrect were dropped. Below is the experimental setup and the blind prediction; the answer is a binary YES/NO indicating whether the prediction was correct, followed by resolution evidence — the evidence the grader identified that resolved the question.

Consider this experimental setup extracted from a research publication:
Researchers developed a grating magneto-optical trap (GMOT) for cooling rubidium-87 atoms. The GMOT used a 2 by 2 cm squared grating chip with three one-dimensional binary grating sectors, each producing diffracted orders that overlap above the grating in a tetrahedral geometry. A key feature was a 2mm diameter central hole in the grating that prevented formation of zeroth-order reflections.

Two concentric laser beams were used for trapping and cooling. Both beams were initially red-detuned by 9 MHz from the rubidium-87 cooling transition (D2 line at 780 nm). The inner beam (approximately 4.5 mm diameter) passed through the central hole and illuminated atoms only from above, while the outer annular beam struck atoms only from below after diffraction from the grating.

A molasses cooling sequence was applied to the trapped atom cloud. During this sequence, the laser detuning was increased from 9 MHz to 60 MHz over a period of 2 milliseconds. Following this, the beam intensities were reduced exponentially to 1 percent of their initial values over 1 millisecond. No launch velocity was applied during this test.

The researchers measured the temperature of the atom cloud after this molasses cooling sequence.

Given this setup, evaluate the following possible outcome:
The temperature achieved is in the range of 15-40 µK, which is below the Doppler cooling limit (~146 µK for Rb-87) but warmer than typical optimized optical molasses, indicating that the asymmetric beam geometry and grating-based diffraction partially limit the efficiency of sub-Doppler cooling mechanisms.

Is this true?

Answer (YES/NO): NO